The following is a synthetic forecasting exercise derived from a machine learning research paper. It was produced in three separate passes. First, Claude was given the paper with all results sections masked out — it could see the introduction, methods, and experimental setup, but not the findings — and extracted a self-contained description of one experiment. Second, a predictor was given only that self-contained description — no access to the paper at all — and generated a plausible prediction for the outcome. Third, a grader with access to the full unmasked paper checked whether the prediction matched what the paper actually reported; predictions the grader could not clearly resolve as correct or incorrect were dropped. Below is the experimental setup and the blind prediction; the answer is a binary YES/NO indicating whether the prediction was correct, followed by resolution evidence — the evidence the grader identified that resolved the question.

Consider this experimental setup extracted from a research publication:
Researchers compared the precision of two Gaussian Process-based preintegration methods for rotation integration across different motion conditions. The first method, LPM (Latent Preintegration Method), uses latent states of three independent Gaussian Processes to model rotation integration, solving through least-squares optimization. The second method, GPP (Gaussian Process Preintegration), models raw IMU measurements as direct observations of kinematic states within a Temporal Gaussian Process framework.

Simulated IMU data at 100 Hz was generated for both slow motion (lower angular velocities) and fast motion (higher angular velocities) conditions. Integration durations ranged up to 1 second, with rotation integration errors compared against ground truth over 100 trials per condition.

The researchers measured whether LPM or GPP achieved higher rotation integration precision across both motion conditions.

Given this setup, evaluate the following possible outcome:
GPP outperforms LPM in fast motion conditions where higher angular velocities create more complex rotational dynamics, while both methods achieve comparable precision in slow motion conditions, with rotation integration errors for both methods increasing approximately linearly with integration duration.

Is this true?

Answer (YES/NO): NO